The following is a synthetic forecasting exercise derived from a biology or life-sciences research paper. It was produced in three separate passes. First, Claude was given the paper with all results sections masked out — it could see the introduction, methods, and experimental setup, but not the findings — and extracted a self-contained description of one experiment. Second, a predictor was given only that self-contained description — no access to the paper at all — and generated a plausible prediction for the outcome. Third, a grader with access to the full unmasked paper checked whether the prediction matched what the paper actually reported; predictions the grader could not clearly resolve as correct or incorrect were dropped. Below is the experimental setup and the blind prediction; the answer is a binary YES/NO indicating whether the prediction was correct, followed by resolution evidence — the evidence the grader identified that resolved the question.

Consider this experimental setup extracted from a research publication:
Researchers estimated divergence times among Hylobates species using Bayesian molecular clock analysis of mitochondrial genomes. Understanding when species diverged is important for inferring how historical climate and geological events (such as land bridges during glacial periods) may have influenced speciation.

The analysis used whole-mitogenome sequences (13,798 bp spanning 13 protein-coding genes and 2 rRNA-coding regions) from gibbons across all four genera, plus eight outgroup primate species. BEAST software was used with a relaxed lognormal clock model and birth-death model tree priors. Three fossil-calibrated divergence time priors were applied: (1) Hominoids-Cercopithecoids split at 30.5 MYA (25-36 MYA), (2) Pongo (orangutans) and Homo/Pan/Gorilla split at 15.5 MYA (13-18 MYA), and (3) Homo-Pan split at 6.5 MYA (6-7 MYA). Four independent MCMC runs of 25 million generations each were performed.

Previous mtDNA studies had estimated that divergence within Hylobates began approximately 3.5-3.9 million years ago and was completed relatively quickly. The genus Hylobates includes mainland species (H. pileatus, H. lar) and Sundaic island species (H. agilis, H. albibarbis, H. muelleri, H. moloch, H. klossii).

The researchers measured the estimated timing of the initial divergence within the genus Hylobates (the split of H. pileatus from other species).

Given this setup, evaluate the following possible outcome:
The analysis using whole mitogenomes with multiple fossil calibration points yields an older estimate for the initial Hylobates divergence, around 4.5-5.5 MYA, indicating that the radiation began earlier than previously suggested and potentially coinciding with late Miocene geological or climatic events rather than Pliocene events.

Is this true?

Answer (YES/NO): NO